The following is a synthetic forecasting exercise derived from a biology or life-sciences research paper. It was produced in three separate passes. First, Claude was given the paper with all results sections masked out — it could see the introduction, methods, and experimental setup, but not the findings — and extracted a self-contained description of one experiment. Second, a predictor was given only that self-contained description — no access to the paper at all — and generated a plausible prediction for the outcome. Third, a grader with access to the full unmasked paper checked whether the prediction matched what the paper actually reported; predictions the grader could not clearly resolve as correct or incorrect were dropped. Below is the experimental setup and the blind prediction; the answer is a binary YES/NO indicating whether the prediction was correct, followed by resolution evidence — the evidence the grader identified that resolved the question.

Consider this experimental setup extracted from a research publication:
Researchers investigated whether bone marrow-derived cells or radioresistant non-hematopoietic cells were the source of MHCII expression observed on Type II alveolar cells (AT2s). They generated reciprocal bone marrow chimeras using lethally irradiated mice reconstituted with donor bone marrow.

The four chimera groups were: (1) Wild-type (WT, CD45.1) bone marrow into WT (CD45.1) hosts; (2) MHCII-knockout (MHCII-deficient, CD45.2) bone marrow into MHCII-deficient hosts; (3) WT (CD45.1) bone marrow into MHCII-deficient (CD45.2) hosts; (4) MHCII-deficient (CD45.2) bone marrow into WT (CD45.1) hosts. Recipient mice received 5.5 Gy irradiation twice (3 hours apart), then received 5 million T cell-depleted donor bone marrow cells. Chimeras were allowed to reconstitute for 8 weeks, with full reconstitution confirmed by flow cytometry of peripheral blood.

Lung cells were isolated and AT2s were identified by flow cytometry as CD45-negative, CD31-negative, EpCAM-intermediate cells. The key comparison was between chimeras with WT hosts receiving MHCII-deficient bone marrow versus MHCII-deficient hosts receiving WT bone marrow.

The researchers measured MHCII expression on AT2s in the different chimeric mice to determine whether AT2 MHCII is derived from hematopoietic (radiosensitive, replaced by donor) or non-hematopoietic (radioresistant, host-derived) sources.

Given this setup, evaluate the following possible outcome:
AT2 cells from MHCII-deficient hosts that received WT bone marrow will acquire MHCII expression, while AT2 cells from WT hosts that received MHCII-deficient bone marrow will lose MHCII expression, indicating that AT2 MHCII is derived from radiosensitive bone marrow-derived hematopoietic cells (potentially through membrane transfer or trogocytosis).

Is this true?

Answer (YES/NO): NO